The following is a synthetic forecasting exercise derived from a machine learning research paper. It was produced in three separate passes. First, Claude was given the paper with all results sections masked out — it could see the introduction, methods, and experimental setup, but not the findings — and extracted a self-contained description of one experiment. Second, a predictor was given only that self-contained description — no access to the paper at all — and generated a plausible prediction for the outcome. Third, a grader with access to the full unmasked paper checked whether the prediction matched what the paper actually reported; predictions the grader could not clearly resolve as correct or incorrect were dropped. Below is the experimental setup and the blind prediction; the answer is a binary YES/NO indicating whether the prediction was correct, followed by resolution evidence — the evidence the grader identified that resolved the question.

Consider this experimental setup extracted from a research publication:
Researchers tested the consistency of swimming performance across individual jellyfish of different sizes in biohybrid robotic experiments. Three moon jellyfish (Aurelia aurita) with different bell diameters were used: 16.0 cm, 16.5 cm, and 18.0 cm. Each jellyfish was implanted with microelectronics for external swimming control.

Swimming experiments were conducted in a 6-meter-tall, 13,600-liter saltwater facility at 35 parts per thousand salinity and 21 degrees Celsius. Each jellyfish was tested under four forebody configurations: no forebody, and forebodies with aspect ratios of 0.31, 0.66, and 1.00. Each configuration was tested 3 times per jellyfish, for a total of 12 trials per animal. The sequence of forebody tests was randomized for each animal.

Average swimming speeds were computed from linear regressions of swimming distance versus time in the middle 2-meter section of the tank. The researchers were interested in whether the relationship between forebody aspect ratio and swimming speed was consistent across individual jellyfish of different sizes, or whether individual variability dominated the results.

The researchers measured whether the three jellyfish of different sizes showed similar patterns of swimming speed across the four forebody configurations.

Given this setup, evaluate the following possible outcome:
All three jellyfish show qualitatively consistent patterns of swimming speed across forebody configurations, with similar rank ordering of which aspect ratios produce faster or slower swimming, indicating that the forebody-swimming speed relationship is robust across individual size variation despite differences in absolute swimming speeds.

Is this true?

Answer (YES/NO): YES